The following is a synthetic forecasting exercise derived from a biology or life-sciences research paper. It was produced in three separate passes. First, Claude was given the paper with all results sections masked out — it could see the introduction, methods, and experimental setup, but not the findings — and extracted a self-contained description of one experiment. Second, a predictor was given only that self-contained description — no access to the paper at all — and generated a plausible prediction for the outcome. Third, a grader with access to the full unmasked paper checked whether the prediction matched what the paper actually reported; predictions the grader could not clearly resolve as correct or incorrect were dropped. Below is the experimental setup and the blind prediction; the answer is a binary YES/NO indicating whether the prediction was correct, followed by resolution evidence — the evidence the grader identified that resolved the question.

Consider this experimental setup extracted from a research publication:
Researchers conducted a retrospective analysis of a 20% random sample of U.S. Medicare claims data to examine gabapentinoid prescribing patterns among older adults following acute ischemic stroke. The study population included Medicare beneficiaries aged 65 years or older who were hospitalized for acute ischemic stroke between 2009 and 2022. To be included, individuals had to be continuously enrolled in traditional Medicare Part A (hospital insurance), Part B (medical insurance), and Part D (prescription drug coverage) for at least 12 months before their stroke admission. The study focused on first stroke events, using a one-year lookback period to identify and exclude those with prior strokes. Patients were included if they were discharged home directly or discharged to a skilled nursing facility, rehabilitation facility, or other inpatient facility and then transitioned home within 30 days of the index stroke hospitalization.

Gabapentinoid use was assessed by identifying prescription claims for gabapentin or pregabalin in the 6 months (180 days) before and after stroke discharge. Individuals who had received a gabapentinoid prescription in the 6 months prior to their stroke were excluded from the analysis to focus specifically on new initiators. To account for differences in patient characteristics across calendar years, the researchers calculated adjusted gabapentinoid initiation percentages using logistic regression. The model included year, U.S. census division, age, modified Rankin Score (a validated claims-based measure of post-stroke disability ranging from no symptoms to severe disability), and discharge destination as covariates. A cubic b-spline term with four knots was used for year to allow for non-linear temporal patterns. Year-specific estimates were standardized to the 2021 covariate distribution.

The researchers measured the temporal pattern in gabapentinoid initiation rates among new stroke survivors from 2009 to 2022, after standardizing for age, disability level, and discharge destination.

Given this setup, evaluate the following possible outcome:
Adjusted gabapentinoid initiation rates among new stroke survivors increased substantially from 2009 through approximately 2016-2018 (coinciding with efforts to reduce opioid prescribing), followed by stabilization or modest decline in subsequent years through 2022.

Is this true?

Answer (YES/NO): NO